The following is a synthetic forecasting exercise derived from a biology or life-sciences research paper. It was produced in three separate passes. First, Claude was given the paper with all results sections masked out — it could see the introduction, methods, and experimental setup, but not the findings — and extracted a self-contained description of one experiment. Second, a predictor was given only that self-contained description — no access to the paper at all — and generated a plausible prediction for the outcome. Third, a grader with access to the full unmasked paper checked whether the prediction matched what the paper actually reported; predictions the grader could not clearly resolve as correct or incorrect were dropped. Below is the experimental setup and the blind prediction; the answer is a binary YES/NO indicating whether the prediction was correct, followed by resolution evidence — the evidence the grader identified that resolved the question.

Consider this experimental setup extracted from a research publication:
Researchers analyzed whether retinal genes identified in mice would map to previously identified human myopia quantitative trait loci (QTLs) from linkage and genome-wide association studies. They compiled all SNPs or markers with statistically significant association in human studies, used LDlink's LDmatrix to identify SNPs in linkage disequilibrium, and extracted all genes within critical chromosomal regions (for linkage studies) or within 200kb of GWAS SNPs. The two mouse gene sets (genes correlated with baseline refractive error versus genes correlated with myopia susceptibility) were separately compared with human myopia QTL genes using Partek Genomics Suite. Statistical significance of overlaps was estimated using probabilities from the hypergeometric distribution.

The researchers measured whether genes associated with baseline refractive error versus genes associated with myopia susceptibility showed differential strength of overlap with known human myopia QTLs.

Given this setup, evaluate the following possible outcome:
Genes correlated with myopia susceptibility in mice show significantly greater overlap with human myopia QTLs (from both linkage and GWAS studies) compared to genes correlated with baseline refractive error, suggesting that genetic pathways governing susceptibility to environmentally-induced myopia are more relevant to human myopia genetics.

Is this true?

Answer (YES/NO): NO